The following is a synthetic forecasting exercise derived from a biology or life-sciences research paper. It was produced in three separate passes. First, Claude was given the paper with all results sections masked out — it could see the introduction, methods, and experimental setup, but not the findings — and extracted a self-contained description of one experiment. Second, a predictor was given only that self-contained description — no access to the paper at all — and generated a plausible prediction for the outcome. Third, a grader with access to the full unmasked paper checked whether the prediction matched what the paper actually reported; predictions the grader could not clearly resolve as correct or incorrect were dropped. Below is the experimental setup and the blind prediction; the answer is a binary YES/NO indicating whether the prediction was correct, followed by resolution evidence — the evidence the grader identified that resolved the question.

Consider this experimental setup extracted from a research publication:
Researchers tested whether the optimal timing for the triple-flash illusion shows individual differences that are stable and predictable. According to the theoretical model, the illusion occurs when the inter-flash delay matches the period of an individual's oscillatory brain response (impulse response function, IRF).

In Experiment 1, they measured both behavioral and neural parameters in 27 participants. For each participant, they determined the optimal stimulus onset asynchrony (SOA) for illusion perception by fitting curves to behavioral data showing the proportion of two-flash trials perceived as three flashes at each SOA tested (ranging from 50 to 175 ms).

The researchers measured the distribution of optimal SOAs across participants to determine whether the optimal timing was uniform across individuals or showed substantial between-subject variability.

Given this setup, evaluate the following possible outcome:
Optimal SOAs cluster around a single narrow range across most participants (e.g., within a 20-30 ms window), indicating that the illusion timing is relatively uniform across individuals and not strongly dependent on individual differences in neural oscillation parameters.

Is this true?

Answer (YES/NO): NO